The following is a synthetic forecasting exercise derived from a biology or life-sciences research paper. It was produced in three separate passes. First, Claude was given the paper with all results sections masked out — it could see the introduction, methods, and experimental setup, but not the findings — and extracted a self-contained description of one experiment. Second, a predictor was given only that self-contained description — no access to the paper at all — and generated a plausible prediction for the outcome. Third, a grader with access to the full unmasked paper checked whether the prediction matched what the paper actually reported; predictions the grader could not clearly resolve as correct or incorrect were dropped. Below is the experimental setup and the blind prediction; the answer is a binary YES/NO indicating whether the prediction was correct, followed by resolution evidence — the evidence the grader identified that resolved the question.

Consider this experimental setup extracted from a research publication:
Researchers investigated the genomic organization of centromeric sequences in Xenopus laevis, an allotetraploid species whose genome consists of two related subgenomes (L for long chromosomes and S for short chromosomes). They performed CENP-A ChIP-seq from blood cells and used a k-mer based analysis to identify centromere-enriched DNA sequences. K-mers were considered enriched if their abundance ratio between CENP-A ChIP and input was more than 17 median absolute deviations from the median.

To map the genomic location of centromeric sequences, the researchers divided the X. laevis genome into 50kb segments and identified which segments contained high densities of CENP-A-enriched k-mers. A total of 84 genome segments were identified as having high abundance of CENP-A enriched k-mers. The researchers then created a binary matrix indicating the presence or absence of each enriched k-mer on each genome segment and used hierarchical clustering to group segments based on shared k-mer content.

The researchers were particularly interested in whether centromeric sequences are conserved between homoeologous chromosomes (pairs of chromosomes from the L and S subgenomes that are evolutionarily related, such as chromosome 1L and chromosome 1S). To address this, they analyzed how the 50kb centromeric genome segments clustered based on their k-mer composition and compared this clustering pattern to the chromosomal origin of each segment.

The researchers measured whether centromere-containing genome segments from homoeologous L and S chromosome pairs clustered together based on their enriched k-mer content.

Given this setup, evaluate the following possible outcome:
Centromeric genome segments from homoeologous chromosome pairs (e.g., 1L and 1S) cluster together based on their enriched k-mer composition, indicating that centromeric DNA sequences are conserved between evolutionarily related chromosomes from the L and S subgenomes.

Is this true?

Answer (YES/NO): NO